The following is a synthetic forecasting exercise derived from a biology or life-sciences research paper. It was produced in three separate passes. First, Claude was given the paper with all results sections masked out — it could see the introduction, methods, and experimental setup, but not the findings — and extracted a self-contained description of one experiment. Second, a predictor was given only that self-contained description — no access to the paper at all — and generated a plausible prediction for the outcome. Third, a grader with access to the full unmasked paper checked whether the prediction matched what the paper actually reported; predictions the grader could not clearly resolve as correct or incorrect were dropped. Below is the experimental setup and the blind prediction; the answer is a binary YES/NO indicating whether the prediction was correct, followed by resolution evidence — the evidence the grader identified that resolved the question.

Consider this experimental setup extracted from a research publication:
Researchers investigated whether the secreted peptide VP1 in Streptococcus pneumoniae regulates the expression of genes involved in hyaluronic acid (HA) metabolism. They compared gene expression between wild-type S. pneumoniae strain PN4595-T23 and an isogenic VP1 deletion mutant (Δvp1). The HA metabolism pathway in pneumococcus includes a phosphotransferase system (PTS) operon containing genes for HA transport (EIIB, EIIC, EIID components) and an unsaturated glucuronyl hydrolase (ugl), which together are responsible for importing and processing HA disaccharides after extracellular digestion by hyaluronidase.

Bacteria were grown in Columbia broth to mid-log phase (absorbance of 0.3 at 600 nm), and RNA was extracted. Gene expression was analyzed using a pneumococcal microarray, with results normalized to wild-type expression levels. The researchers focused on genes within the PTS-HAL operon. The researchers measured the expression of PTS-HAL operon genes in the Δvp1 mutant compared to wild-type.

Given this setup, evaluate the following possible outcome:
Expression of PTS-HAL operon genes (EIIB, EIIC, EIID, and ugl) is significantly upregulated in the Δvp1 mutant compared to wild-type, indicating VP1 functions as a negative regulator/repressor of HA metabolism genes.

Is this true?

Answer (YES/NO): NO